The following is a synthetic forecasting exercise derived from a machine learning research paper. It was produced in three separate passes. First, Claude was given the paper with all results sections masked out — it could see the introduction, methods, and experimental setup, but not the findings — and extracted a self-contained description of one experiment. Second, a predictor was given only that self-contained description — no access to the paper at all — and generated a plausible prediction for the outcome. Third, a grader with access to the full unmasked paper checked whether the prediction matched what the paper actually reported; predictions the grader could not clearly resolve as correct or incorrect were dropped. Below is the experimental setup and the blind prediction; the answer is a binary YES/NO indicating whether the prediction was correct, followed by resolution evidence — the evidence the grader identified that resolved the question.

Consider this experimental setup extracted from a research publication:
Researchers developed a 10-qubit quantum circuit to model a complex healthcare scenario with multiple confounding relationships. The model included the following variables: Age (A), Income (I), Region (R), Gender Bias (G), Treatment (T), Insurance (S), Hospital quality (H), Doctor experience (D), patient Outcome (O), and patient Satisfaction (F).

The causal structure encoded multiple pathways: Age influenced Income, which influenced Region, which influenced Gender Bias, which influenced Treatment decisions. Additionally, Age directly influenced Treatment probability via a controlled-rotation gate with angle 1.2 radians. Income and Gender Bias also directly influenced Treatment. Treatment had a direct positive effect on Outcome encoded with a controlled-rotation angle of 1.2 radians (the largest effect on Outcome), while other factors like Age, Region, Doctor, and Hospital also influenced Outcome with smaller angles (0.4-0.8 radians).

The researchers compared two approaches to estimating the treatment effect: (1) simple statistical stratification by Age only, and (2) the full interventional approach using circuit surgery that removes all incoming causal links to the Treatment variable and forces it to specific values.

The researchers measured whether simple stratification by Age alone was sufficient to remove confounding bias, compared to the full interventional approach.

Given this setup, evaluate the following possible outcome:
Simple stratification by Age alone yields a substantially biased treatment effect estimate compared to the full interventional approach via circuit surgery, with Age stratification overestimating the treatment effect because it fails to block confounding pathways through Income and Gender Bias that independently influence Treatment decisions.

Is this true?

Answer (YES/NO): NO